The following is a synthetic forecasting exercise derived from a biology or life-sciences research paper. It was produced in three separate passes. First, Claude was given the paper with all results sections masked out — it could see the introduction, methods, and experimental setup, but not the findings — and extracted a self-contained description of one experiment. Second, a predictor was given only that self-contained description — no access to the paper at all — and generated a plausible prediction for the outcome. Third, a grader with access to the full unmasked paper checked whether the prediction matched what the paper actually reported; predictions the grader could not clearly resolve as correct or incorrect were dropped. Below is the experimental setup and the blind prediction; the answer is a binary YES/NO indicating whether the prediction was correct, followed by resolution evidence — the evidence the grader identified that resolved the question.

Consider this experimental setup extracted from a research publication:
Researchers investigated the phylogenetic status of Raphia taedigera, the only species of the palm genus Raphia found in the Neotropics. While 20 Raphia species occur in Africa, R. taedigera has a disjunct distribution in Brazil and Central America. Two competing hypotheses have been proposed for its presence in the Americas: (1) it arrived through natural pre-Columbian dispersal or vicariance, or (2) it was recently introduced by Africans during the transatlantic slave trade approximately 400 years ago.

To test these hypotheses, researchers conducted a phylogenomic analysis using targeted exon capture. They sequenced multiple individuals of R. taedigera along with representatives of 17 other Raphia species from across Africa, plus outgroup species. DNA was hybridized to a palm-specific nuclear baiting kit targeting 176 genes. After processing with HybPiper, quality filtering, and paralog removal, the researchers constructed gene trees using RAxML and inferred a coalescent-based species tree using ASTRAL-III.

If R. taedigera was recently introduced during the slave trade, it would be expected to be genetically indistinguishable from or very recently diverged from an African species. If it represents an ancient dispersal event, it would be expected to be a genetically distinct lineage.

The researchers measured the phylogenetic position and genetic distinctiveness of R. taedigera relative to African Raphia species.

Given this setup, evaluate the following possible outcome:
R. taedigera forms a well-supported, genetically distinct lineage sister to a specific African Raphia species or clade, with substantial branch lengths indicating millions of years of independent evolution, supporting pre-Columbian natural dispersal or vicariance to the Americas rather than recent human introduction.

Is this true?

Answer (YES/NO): NO